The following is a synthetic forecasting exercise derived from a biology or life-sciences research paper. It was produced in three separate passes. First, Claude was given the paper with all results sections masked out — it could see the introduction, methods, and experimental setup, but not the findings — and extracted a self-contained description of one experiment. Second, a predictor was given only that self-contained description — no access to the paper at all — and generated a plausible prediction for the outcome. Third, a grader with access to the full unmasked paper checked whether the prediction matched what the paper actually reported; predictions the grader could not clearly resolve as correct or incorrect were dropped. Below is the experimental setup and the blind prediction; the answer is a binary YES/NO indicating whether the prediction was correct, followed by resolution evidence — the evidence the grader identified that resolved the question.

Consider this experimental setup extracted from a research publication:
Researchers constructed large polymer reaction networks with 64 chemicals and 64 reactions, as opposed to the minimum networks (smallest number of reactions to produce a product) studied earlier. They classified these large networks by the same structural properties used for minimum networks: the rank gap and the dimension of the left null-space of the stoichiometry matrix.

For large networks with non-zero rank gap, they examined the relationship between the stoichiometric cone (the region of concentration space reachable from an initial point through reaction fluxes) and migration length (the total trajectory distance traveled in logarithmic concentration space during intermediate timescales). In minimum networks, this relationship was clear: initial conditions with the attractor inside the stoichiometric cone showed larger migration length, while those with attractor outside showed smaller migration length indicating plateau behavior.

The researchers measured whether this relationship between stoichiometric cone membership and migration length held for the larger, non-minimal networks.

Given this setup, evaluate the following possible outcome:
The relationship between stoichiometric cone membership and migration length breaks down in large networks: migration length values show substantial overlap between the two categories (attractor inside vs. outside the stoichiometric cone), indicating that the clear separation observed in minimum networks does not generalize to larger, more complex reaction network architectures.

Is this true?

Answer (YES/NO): NO